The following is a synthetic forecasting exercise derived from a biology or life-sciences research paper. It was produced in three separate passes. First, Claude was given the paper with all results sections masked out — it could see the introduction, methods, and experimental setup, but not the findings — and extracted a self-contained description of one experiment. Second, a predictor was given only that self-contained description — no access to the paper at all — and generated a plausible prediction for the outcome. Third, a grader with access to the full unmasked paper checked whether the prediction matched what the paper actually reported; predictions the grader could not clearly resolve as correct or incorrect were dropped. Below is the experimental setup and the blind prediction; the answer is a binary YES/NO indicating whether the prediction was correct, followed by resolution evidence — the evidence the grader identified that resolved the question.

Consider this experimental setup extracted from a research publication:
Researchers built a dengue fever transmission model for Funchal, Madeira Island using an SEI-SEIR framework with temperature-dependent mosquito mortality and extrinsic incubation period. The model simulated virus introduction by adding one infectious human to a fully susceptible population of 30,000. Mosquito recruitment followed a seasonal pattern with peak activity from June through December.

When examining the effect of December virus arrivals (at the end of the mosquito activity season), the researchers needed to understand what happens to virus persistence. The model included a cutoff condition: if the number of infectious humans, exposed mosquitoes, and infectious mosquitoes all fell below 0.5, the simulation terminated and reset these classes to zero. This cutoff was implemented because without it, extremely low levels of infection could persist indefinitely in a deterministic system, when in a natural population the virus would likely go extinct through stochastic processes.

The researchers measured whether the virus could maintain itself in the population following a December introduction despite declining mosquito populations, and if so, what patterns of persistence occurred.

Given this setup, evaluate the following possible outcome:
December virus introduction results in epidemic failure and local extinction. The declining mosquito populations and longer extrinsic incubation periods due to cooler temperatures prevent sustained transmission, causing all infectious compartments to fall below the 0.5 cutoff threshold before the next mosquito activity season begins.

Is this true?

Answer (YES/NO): NO